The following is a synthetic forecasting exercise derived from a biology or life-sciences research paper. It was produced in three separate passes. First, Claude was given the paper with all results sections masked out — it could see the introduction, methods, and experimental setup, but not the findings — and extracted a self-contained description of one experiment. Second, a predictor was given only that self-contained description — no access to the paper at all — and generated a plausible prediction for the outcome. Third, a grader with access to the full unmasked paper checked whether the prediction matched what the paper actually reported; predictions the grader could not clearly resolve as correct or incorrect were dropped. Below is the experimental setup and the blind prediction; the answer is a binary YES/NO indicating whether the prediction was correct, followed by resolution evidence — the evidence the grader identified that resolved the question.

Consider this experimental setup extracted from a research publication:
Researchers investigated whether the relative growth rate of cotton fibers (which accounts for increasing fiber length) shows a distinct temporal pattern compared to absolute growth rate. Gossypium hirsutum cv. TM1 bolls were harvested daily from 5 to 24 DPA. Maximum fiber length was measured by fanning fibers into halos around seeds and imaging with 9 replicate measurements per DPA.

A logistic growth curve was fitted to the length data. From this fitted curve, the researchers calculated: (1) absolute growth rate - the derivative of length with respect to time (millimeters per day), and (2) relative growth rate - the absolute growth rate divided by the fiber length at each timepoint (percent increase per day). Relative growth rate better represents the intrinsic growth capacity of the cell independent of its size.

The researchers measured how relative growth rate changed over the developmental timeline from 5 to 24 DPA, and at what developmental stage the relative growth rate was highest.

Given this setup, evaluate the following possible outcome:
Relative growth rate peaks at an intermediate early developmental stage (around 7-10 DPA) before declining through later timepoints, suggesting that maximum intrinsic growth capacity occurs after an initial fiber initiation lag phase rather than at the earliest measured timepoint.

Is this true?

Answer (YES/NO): NO